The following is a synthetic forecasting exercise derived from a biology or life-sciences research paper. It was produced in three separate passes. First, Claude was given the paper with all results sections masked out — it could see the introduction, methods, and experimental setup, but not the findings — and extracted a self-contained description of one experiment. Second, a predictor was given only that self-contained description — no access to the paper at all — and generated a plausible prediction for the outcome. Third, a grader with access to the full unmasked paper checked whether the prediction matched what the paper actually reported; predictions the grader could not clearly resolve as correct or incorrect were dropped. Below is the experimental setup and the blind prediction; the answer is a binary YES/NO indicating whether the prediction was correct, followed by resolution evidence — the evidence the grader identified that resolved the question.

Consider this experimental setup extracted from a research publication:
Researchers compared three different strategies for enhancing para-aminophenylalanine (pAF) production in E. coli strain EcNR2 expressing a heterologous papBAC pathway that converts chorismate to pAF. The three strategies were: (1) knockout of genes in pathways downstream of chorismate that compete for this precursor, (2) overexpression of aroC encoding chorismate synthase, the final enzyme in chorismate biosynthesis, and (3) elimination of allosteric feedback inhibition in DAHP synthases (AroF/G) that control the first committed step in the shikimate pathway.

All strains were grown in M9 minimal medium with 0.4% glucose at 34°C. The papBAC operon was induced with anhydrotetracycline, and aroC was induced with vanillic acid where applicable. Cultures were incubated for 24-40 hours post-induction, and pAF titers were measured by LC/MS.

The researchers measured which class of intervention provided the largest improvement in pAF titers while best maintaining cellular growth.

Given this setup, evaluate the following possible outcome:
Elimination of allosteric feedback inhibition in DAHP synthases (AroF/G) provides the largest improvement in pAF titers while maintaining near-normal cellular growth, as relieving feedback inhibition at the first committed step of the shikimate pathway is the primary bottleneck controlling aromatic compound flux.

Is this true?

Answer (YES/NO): NO